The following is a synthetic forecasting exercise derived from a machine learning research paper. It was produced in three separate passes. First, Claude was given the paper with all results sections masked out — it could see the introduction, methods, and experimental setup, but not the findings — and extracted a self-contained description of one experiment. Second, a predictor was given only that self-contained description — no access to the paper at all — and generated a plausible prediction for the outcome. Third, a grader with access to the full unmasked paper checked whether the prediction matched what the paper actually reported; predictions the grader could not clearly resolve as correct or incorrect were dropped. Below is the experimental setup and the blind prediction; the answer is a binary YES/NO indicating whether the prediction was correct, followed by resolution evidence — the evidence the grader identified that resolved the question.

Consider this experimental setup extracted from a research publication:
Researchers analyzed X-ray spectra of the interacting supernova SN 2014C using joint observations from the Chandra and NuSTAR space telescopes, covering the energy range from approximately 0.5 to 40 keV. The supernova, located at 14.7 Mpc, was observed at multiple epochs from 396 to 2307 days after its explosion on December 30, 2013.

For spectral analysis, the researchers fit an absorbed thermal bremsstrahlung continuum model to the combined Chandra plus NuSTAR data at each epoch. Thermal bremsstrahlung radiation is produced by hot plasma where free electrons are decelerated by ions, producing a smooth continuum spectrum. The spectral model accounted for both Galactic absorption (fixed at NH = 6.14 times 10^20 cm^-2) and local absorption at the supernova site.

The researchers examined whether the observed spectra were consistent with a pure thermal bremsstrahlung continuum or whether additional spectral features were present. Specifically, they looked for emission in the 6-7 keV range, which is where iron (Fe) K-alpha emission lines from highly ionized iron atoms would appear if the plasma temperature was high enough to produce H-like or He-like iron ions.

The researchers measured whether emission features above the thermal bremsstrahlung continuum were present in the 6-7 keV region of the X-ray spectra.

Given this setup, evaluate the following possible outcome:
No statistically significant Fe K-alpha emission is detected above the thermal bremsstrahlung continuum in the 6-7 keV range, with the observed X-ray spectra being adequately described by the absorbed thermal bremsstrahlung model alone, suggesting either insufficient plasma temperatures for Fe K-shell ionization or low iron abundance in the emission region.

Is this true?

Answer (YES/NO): NO